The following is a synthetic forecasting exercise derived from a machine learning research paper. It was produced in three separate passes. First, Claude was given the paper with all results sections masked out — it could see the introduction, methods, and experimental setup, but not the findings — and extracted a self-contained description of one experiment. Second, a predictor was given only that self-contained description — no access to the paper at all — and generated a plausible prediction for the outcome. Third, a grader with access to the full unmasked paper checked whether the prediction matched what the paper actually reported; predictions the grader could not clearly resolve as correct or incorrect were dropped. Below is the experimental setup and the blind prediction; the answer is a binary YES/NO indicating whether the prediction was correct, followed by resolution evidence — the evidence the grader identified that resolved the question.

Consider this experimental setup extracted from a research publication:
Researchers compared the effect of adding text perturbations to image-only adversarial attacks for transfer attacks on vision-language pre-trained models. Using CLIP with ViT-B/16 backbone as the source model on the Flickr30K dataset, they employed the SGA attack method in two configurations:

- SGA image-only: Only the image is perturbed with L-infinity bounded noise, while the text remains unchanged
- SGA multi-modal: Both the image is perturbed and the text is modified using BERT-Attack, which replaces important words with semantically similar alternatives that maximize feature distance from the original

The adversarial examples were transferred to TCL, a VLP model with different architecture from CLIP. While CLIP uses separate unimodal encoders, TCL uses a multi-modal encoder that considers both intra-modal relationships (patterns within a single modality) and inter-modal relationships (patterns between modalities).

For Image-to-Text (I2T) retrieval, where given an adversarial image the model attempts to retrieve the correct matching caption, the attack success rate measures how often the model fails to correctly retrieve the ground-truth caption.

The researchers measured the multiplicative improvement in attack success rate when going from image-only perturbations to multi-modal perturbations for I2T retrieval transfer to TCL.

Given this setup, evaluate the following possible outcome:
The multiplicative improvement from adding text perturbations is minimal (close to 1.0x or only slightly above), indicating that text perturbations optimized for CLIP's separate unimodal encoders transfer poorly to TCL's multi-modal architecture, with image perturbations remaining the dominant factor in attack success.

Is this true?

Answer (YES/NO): NO